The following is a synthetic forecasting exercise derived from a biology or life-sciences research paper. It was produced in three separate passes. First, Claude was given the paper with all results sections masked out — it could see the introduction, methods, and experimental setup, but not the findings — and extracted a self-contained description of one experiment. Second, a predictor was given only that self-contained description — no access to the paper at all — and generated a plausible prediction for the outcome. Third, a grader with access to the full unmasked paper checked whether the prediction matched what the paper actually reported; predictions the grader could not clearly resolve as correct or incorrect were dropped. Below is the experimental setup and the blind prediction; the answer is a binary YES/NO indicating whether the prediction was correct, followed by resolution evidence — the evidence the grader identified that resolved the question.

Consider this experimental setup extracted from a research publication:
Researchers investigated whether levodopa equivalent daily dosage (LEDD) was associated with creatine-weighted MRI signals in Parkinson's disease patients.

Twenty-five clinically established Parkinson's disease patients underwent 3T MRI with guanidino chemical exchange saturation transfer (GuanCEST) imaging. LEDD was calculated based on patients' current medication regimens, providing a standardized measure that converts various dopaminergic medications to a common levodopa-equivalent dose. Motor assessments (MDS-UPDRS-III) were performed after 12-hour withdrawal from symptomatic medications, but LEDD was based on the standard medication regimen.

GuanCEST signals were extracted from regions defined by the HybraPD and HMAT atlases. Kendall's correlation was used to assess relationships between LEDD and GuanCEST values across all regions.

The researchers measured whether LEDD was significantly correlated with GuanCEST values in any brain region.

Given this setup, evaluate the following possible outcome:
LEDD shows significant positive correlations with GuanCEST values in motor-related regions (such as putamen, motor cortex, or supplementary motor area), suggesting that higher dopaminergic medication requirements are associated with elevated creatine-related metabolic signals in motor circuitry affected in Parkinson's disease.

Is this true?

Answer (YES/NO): NO